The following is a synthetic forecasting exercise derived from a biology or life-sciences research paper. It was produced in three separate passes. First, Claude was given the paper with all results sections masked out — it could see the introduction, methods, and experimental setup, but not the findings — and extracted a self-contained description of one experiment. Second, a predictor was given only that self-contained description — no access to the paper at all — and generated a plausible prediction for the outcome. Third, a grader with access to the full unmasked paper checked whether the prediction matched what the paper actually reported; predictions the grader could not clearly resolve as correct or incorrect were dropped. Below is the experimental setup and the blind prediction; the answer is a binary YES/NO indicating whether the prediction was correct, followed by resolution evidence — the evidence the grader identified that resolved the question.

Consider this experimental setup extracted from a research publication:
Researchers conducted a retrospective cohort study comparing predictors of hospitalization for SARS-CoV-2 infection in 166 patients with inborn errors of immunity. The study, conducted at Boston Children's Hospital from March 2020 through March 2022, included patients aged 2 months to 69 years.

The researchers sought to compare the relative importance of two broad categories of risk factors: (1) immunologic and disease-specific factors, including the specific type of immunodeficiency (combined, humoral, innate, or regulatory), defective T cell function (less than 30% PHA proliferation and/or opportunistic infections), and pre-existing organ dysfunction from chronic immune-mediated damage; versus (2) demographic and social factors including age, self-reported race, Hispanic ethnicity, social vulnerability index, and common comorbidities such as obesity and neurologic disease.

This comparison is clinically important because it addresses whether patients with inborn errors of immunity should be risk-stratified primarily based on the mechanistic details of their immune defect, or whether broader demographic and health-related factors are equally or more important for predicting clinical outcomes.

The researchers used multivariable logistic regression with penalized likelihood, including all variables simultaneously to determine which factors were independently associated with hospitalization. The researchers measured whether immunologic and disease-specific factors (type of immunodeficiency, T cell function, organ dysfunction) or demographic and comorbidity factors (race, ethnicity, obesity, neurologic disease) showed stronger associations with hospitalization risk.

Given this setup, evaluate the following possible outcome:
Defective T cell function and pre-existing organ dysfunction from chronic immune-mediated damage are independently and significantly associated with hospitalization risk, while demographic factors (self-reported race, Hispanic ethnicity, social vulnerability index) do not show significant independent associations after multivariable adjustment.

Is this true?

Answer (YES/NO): NO